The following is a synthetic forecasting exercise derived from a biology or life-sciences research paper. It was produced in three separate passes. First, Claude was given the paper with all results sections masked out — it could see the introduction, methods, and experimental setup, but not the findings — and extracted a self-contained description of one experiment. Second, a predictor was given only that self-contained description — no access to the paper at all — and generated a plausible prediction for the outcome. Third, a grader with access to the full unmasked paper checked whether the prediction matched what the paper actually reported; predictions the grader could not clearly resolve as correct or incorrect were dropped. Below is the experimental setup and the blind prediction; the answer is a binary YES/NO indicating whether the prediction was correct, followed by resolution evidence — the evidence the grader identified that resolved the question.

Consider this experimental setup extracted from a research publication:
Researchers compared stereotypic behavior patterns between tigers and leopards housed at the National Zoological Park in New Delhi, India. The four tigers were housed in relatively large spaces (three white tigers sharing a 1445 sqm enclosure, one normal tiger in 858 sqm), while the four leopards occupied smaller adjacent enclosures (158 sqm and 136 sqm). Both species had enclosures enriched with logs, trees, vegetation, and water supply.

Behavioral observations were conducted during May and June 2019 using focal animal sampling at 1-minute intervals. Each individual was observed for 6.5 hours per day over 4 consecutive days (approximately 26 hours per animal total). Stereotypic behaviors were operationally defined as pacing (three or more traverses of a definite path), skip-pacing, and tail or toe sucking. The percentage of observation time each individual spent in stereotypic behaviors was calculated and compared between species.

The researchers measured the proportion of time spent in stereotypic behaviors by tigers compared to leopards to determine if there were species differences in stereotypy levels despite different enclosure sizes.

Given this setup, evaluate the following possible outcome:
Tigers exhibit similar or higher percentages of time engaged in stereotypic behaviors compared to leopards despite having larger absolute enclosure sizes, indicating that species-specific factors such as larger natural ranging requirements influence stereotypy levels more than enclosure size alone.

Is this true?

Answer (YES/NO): NO